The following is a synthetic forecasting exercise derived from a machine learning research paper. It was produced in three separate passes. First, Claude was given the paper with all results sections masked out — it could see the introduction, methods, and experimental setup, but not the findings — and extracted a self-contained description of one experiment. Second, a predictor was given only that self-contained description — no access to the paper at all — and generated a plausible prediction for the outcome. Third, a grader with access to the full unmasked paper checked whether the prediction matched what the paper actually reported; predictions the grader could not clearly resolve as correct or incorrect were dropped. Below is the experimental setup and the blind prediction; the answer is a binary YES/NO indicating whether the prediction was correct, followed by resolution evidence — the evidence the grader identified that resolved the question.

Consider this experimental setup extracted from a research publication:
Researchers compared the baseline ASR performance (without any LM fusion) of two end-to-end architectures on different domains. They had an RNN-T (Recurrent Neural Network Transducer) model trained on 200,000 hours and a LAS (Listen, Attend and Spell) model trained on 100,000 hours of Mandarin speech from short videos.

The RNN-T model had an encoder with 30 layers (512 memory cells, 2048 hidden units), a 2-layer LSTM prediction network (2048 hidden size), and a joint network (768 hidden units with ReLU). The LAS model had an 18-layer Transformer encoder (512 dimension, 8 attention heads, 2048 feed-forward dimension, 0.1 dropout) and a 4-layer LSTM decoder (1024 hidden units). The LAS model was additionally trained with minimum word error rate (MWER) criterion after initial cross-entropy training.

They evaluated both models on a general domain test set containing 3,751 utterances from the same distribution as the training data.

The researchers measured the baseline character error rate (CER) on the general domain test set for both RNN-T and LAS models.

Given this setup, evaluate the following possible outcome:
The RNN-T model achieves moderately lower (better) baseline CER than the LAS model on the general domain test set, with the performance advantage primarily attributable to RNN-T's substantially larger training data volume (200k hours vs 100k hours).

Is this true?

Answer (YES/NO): NO